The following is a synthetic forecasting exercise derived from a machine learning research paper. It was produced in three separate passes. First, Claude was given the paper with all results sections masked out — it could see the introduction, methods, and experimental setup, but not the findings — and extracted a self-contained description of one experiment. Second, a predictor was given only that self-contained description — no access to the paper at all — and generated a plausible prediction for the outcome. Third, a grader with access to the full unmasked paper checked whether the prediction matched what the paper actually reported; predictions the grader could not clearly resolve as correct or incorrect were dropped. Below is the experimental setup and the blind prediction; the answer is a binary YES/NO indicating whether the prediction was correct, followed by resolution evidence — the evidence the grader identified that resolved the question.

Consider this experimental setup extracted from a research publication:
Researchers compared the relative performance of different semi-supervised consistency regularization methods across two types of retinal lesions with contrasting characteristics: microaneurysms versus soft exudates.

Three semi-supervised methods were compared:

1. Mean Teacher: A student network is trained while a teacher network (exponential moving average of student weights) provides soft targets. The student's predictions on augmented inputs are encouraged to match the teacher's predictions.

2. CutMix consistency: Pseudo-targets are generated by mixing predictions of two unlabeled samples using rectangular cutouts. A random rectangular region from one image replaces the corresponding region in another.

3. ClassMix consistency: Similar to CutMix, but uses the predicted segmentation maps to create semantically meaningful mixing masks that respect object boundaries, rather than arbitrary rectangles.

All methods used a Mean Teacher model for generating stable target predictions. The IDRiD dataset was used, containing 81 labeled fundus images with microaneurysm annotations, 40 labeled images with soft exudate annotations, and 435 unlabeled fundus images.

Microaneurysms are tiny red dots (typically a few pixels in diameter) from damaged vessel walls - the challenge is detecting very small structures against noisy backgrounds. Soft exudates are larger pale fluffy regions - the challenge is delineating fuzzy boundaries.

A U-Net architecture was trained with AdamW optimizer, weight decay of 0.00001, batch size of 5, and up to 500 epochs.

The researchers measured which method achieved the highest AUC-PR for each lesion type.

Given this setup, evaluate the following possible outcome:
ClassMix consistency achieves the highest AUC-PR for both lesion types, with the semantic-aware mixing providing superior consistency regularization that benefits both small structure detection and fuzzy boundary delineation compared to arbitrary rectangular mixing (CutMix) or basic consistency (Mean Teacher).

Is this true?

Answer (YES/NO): NO